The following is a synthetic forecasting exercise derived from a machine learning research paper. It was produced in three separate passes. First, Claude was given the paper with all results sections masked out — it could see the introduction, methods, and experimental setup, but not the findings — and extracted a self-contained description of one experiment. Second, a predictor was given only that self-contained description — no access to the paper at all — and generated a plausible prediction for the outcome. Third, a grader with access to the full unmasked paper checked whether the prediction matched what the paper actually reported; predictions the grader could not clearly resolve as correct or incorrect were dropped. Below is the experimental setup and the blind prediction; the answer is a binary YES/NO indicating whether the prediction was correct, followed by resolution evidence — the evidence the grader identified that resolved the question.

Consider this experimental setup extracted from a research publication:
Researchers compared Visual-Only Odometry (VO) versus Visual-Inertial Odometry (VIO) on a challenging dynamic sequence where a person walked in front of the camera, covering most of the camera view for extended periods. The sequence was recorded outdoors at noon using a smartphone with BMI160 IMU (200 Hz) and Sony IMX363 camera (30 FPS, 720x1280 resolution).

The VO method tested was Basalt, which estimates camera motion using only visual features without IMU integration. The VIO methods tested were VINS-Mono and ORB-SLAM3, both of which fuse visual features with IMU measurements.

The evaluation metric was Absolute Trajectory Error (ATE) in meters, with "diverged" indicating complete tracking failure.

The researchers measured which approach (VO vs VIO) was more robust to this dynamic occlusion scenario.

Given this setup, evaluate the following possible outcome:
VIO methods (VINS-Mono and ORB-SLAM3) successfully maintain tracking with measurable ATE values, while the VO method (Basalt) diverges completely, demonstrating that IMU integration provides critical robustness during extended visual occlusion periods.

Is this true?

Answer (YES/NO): NO